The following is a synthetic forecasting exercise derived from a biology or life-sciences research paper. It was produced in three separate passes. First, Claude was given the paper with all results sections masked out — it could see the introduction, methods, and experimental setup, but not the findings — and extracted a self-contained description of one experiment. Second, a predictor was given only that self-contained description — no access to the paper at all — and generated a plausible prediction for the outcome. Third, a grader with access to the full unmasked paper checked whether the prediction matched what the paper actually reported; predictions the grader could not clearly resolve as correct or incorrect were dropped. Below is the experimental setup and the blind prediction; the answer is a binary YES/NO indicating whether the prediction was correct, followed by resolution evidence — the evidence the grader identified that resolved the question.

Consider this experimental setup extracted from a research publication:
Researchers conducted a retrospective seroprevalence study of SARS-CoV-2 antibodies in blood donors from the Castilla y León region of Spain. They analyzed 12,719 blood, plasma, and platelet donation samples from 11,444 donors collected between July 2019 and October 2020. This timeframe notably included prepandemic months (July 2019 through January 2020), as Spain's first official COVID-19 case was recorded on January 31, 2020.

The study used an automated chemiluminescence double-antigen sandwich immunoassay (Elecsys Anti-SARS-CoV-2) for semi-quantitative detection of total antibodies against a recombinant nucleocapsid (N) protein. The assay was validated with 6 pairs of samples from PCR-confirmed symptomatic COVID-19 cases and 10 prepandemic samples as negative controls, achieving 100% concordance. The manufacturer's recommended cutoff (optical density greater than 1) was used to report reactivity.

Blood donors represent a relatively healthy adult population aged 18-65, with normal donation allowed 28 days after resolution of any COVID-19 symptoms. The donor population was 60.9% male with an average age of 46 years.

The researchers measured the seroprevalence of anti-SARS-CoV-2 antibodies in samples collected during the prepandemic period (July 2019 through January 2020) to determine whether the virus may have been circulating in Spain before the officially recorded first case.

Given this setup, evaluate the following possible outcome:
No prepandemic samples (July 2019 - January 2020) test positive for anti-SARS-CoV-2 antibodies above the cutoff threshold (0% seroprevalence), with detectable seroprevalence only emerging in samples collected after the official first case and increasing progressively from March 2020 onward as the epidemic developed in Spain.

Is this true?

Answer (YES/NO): NO